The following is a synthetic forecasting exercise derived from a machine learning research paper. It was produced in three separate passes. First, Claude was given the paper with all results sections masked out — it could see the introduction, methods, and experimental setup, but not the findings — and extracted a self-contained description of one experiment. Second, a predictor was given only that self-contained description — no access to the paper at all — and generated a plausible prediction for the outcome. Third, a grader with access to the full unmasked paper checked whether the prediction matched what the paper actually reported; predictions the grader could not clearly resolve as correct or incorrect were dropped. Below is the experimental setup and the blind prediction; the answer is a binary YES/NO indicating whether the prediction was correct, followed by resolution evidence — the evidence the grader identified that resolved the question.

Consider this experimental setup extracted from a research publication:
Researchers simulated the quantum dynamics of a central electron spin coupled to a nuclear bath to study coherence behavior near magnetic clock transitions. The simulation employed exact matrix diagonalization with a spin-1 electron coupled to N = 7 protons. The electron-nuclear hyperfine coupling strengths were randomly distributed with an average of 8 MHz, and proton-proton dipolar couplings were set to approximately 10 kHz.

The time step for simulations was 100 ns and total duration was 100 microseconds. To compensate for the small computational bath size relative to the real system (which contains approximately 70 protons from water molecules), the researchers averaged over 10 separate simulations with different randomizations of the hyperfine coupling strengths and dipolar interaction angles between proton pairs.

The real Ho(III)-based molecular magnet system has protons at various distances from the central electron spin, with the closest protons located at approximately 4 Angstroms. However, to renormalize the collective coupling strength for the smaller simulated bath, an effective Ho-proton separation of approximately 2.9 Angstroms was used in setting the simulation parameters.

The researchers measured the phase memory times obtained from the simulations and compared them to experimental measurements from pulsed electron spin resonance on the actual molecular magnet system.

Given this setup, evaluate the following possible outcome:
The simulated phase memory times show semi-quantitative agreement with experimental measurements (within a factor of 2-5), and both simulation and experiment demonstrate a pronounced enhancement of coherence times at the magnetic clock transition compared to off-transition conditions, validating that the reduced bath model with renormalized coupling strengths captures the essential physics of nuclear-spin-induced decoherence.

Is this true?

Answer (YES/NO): YES